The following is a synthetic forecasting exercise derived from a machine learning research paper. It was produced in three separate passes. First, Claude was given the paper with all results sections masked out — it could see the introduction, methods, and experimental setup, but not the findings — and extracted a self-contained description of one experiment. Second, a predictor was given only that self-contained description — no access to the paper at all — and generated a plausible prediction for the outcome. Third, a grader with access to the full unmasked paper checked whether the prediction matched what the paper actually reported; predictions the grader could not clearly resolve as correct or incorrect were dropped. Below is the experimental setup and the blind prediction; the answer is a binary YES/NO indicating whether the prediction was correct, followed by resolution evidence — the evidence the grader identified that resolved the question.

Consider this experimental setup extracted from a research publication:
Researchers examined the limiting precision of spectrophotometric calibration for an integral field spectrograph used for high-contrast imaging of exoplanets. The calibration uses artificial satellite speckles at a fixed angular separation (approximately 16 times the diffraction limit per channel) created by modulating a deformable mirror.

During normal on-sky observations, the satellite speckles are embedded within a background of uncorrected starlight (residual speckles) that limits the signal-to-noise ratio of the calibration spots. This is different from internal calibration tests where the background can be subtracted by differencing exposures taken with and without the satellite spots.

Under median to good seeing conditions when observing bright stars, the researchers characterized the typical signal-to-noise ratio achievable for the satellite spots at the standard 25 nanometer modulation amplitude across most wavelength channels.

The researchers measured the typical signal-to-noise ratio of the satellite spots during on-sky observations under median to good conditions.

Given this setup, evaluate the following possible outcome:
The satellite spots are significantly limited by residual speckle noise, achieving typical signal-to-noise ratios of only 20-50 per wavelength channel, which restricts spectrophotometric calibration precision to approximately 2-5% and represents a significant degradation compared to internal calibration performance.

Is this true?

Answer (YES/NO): NO